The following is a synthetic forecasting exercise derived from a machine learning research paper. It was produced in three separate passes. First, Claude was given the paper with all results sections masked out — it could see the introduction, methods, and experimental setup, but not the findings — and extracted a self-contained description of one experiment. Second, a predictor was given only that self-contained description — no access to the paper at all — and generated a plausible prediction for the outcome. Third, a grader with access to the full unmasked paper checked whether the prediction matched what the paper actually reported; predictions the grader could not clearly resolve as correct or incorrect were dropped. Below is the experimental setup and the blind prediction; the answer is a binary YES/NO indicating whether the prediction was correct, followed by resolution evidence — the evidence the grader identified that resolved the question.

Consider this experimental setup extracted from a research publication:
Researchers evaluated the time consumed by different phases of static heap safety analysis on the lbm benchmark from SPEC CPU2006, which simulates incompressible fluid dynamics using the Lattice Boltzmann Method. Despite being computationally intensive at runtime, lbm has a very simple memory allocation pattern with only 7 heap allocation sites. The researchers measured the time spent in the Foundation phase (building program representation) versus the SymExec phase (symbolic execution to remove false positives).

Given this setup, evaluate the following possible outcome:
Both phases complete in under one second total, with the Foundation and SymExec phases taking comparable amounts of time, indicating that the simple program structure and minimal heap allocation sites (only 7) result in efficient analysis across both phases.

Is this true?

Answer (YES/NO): NO